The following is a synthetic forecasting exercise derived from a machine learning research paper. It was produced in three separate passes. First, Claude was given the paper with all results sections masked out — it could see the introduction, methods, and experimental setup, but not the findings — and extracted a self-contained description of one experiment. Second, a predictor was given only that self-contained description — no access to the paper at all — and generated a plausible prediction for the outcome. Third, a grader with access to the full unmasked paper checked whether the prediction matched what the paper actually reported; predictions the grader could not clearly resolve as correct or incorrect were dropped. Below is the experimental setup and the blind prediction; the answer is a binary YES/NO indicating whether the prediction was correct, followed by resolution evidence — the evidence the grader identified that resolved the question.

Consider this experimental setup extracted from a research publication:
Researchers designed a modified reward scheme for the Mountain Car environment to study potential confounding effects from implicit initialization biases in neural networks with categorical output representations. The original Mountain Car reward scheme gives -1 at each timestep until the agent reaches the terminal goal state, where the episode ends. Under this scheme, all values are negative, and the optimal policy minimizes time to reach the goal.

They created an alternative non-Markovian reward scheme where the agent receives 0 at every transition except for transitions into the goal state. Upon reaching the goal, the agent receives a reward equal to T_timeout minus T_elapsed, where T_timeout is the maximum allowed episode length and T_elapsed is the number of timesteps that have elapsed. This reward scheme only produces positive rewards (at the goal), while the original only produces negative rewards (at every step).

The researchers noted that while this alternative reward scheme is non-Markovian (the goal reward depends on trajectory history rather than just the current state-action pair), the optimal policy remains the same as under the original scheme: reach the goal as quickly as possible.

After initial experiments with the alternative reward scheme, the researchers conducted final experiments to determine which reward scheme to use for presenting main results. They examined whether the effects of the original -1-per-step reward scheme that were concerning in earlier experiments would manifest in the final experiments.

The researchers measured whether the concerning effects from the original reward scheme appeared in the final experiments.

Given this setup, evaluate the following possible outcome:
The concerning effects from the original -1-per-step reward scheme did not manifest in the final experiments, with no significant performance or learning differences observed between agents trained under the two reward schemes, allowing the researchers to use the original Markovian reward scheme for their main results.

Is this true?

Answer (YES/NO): NO